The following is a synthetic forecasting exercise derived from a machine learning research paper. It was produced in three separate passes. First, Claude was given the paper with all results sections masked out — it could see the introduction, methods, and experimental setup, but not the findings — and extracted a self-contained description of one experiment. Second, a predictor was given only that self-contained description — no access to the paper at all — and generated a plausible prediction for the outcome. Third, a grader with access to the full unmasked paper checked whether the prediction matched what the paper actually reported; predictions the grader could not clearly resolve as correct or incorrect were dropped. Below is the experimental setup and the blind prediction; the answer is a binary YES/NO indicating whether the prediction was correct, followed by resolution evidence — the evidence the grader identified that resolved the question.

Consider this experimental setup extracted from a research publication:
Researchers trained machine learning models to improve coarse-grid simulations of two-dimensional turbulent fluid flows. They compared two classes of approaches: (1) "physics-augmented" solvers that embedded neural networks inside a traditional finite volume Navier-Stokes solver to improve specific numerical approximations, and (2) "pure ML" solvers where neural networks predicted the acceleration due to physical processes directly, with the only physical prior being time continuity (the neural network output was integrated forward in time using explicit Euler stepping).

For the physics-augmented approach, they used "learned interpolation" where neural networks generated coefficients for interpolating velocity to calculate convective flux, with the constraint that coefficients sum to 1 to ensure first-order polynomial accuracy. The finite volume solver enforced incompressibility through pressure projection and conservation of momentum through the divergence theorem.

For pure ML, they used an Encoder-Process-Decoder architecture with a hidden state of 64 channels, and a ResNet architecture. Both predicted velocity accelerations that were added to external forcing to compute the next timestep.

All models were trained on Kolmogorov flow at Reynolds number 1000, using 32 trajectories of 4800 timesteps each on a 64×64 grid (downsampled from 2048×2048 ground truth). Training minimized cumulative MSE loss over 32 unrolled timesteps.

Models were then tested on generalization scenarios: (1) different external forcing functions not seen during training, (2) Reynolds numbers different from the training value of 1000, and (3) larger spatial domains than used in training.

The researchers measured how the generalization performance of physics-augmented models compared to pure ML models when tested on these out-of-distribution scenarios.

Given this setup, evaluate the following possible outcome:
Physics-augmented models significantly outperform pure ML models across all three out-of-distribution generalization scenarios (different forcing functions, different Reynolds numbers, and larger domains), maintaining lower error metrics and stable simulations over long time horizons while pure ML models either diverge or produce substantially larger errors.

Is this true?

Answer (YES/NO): YES